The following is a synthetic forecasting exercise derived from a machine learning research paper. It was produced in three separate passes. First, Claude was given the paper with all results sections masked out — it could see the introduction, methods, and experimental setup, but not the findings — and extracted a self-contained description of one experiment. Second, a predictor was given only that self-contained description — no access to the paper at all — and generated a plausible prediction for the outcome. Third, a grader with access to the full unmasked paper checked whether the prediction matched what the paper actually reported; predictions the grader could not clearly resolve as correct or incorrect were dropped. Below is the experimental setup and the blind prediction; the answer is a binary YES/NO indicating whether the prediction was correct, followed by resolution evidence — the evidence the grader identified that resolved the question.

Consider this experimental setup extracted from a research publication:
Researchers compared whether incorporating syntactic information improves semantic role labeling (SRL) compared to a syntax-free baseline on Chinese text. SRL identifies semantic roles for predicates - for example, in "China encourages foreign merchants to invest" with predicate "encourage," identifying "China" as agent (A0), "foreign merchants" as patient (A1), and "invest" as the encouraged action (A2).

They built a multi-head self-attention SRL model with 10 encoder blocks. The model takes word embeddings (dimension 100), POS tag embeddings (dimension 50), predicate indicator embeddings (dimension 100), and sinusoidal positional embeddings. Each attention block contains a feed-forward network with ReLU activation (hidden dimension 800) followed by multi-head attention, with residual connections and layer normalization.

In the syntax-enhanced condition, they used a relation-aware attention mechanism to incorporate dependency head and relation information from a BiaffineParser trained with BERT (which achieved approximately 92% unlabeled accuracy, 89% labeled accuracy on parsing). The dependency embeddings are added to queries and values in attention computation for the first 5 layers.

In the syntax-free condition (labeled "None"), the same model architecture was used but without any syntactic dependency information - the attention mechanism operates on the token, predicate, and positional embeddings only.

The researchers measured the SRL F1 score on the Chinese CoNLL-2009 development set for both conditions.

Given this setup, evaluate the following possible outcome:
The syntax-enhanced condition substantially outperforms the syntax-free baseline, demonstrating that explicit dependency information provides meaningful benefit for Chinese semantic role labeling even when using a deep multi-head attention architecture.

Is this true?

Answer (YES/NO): YES